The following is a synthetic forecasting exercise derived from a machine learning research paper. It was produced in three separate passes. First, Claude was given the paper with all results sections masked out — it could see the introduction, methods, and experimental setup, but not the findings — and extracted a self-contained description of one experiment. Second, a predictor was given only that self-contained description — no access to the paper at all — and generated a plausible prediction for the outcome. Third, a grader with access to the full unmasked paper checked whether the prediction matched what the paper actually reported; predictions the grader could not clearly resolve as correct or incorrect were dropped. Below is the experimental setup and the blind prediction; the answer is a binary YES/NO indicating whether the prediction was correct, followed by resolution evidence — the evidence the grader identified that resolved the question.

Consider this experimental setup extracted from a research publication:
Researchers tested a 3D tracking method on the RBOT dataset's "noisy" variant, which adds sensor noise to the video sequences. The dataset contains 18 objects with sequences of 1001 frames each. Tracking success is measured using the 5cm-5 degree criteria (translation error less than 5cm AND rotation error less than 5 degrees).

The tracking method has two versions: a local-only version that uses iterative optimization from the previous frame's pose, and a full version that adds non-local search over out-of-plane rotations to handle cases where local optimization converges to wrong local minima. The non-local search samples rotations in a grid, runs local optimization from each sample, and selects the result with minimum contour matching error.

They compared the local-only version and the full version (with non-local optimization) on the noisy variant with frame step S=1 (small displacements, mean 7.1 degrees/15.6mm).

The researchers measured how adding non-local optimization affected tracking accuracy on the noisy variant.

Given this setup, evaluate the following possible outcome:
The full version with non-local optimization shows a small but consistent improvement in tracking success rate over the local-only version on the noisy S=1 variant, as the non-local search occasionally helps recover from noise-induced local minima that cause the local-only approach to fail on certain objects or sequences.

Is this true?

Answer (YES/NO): NO